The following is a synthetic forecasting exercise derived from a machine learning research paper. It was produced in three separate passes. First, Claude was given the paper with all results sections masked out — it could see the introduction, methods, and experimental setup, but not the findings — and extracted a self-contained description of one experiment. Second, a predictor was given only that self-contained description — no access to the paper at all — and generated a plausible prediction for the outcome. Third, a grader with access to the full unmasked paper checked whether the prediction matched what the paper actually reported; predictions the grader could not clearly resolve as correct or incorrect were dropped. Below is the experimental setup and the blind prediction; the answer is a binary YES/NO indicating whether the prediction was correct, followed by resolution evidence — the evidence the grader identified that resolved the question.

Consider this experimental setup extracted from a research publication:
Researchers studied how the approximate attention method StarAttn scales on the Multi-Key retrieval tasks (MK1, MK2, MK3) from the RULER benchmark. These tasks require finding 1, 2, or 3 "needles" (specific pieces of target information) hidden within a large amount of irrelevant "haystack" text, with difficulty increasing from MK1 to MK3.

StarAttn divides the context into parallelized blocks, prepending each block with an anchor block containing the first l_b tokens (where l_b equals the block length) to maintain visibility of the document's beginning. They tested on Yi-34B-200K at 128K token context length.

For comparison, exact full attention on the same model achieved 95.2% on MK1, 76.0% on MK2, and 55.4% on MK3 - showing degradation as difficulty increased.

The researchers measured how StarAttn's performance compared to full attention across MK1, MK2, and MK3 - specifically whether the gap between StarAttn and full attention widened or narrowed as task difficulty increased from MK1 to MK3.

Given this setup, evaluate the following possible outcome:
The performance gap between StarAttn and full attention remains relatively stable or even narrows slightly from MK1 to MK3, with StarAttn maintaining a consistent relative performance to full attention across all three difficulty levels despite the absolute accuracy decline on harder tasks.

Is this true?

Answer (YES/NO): NO